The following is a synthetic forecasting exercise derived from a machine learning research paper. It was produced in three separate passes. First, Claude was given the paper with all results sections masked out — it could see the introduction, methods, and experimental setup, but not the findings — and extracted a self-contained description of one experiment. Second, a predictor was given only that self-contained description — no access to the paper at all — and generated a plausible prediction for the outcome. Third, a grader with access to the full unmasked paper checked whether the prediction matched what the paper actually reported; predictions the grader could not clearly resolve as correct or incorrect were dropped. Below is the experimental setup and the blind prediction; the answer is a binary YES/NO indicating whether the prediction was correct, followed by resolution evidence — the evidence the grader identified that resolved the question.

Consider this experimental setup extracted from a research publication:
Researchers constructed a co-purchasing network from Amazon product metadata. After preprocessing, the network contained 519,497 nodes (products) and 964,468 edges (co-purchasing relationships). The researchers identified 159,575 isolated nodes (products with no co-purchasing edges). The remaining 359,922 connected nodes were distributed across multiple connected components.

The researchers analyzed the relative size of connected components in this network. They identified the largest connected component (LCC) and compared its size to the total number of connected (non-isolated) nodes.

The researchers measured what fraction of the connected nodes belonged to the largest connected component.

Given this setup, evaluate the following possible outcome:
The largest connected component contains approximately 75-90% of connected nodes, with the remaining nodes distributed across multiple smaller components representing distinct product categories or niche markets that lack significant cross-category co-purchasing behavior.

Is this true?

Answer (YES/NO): NO